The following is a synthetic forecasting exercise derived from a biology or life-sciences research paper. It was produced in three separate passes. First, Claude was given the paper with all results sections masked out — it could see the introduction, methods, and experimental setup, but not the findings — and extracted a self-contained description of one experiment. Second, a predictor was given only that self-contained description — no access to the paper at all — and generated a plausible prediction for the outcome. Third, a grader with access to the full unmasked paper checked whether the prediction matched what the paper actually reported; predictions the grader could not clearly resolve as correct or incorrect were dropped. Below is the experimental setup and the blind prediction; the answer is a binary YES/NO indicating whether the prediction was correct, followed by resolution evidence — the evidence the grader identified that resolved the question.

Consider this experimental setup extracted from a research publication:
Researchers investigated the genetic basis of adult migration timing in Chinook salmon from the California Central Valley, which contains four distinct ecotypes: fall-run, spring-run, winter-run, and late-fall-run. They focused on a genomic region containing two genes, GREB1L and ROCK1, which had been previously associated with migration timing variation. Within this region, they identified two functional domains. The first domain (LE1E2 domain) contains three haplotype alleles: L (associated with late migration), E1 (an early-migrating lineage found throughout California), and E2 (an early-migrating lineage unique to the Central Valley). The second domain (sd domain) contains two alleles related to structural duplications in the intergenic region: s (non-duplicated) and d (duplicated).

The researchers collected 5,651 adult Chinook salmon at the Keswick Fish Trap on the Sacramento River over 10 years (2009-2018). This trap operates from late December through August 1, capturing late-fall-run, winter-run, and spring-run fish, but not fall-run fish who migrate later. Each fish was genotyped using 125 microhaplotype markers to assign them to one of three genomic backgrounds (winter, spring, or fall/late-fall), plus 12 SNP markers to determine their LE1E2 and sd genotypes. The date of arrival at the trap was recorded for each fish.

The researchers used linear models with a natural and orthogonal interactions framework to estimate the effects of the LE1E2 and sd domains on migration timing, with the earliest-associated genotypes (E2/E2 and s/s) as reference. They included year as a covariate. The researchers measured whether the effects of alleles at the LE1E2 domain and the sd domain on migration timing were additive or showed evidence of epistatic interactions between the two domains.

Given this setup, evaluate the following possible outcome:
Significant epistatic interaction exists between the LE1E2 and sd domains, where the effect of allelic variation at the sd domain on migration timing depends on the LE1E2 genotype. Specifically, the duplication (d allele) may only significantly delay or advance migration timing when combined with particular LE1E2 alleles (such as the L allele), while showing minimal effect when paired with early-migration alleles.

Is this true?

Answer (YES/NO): NO